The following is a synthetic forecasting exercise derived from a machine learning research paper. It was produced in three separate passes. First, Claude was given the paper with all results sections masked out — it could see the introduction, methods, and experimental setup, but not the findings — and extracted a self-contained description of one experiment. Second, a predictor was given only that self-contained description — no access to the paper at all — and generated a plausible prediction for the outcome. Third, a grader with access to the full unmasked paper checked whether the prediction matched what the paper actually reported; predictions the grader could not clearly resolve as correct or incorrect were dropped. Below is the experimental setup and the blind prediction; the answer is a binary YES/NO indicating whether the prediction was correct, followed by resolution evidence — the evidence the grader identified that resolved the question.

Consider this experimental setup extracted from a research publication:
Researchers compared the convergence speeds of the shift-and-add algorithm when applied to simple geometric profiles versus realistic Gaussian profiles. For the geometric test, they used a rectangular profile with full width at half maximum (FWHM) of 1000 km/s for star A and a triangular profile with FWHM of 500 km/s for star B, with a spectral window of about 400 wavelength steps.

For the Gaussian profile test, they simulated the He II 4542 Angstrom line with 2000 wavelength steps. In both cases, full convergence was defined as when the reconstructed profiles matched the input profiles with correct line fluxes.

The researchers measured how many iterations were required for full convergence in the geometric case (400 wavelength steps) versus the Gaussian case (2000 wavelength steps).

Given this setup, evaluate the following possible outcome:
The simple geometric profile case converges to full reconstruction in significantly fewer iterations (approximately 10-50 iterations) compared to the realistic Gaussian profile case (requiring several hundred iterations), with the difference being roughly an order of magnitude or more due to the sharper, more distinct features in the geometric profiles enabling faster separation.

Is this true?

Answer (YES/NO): NO